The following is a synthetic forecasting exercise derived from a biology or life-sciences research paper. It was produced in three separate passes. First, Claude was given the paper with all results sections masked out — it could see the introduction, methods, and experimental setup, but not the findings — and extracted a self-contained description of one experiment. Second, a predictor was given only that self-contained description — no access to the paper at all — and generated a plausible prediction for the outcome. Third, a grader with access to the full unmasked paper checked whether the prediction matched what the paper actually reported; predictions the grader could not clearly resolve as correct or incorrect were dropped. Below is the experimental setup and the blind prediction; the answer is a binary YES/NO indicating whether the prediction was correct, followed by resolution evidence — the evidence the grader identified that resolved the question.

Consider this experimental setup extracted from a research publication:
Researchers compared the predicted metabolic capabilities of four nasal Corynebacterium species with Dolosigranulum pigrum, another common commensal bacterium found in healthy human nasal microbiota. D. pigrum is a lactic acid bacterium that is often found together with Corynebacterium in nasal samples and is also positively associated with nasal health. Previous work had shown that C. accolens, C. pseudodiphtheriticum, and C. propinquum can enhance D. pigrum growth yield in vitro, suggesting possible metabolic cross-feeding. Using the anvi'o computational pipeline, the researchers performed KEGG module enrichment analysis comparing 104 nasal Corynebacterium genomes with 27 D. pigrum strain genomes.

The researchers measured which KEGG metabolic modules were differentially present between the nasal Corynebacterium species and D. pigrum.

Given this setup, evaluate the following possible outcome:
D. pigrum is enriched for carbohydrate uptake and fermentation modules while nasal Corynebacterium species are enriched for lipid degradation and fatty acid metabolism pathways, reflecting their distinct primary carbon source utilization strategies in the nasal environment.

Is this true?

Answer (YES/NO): NO